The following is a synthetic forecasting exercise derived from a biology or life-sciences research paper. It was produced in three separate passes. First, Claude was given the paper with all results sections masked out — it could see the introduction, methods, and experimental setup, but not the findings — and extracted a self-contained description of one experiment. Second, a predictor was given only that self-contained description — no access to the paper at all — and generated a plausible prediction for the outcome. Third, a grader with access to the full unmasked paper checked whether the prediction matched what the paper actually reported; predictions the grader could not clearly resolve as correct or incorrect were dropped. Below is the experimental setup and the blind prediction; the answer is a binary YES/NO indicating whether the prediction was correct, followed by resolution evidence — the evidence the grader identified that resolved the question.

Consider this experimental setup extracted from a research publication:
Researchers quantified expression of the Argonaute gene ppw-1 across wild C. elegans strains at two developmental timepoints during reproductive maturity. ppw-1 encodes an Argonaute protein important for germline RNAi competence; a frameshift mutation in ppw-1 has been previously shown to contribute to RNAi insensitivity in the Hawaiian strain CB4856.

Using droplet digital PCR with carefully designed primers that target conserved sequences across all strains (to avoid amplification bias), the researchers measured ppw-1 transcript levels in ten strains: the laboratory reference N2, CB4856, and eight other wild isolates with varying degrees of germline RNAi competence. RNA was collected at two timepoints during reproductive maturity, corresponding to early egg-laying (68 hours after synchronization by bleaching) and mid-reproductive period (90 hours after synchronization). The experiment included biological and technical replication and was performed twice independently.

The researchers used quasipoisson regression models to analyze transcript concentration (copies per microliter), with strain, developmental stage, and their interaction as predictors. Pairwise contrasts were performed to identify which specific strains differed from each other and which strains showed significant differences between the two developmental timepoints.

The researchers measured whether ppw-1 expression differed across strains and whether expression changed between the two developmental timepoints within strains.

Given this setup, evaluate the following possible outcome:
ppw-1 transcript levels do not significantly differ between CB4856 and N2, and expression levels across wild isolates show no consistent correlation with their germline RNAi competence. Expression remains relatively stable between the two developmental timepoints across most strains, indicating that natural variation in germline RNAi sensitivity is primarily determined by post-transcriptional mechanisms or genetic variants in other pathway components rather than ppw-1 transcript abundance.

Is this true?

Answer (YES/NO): NO